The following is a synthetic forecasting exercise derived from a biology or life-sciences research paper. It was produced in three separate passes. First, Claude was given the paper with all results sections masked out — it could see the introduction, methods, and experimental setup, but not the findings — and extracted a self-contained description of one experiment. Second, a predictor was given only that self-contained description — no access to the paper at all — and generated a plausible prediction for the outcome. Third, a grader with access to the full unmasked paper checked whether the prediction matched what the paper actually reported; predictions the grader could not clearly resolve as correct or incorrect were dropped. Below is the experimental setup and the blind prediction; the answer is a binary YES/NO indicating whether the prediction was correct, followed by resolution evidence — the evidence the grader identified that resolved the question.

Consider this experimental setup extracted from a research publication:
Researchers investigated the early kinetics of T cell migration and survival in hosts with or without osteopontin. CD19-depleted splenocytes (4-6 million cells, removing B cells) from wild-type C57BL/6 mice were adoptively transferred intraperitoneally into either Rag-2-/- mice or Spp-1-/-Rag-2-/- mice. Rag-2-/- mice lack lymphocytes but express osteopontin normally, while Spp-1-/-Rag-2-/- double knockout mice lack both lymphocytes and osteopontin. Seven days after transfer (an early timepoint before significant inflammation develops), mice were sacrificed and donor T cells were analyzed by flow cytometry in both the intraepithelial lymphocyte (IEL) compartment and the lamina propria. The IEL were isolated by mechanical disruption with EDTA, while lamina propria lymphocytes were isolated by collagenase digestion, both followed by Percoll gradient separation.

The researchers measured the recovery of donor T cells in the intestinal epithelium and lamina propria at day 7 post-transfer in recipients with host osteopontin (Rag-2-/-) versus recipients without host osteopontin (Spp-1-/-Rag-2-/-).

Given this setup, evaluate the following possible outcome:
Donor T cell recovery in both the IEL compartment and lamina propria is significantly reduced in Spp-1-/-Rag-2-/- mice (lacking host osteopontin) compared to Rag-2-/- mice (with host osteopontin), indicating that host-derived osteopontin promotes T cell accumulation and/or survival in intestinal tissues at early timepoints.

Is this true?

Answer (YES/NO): NO